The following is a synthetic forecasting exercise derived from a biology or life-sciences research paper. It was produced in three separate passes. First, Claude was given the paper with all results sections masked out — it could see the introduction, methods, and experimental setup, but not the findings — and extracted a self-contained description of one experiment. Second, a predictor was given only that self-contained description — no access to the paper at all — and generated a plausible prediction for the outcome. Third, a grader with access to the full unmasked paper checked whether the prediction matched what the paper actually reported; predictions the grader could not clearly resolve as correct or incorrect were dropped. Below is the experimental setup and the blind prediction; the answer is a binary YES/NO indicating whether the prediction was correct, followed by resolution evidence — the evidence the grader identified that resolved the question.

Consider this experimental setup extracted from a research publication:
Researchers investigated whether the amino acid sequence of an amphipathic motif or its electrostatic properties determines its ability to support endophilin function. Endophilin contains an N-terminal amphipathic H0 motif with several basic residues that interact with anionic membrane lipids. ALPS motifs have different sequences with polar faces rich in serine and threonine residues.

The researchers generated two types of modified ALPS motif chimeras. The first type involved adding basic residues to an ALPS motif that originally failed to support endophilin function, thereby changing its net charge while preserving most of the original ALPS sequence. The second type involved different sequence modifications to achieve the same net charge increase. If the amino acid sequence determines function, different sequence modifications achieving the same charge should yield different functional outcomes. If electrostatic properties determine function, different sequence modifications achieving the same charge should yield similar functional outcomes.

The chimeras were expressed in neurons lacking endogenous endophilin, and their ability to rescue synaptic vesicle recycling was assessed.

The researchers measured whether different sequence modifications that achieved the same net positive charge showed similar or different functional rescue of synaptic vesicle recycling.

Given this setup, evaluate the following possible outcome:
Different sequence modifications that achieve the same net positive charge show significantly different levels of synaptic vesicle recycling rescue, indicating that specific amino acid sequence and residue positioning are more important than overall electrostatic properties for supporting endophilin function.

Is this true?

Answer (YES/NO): NO